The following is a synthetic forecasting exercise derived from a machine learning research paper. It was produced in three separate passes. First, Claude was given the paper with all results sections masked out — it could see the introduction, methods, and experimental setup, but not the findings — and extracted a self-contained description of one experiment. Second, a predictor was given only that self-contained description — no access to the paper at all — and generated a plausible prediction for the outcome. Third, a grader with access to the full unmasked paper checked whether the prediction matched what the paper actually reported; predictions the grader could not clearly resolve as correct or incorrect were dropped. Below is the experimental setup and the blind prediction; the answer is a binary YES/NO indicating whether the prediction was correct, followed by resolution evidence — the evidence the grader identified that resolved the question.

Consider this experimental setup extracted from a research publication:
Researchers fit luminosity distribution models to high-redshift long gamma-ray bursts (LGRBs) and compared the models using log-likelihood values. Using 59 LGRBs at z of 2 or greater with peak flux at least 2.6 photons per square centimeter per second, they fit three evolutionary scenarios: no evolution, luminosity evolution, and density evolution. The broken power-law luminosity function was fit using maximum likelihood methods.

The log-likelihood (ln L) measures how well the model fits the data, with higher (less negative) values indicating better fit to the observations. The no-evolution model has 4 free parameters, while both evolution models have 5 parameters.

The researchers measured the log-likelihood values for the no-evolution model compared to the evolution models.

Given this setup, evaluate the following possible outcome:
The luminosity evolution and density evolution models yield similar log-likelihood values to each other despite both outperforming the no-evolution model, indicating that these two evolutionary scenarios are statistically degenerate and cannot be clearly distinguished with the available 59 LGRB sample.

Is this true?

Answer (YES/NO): YES